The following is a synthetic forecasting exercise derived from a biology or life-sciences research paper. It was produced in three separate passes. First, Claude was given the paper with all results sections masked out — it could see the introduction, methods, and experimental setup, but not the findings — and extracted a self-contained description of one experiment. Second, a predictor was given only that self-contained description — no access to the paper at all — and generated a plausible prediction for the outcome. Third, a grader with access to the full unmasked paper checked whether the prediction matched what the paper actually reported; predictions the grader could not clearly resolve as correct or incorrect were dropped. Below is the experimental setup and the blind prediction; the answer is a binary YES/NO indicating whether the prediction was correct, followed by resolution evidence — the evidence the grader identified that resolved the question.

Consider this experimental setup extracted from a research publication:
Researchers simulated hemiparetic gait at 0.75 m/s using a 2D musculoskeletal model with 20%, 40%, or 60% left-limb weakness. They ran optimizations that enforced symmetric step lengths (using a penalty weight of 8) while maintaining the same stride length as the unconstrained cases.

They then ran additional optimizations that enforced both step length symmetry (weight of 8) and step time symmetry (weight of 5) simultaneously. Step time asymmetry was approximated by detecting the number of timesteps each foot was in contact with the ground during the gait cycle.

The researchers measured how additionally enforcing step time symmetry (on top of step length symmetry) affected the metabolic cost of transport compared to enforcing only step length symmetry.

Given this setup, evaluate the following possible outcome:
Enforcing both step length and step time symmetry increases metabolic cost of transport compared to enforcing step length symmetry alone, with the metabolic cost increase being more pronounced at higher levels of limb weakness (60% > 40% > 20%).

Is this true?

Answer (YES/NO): NO